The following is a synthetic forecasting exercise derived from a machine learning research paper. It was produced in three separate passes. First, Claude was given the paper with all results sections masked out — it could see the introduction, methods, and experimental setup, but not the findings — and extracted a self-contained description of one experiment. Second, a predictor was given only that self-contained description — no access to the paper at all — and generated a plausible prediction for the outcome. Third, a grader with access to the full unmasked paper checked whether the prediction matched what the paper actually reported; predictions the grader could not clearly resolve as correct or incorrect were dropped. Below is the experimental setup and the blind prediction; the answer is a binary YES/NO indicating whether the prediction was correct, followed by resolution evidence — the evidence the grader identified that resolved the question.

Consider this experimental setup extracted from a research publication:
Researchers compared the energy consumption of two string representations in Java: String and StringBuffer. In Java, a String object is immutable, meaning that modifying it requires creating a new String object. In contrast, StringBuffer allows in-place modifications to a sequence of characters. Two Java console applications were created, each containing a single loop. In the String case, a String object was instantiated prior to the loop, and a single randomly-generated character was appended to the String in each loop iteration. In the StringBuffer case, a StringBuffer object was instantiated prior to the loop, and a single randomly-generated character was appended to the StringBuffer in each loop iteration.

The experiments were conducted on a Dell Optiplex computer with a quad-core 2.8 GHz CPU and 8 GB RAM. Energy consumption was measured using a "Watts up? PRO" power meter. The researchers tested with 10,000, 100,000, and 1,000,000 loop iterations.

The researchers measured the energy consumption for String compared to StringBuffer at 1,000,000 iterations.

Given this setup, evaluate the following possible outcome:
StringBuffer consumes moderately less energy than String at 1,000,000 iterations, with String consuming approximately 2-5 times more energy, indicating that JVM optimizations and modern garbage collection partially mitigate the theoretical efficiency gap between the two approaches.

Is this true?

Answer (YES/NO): NO